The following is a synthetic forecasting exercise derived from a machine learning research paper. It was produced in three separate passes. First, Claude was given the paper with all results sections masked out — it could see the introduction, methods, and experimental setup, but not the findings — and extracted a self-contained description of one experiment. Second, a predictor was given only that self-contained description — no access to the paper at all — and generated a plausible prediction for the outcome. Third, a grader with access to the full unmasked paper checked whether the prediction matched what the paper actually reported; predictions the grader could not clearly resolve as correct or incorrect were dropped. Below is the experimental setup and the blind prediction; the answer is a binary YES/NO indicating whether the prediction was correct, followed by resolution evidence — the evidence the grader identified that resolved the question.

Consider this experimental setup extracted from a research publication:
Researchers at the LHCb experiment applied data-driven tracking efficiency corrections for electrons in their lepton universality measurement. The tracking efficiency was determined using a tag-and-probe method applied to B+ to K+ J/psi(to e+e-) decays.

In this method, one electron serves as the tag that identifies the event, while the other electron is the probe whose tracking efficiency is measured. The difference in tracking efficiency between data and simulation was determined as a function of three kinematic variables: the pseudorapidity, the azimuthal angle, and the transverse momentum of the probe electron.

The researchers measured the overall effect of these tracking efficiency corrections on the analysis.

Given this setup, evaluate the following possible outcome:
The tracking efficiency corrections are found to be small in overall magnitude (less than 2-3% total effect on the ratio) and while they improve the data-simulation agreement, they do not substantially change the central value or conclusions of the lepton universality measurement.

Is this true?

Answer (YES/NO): YES